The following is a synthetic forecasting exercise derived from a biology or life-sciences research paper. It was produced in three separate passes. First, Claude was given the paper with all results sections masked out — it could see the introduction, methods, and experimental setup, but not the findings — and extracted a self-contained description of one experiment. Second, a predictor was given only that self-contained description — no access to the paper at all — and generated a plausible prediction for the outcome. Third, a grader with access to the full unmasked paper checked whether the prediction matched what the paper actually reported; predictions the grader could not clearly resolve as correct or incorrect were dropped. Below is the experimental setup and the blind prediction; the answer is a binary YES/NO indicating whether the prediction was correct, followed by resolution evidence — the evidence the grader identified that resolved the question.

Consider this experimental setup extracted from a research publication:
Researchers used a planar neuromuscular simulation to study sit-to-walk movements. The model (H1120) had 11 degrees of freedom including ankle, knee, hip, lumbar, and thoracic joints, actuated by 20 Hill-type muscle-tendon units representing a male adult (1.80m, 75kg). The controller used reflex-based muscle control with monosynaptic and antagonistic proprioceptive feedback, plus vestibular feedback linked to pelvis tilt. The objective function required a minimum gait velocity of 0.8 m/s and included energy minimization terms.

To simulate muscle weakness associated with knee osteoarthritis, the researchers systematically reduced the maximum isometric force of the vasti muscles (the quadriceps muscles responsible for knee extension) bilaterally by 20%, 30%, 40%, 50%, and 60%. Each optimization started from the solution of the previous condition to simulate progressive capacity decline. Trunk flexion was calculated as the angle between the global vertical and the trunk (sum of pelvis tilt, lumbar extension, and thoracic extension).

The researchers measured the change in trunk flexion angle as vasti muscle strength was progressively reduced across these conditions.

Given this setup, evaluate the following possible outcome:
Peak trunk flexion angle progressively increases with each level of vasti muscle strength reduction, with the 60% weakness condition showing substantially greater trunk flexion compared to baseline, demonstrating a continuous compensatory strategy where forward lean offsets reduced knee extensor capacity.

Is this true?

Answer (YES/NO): NO